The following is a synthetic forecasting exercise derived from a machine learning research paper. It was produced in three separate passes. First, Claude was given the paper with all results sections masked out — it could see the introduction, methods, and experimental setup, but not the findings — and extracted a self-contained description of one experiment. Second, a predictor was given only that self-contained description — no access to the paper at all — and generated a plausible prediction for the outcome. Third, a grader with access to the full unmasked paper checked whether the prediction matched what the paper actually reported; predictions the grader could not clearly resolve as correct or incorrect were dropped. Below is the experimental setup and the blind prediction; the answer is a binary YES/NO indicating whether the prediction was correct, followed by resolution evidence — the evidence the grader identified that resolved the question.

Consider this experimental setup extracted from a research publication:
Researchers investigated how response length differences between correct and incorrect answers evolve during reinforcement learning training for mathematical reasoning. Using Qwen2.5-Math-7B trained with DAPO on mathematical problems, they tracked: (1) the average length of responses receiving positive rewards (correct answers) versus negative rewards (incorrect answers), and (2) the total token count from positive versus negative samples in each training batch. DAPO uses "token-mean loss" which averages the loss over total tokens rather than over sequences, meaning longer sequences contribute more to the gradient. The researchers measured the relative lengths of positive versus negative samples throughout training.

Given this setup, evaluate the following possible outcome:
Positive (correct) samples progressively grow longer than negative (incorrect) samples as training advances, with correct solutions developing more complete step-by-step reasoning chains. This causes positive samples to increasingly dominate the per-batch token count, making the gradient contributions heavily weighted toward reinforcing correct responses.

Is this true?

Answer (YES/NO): NO